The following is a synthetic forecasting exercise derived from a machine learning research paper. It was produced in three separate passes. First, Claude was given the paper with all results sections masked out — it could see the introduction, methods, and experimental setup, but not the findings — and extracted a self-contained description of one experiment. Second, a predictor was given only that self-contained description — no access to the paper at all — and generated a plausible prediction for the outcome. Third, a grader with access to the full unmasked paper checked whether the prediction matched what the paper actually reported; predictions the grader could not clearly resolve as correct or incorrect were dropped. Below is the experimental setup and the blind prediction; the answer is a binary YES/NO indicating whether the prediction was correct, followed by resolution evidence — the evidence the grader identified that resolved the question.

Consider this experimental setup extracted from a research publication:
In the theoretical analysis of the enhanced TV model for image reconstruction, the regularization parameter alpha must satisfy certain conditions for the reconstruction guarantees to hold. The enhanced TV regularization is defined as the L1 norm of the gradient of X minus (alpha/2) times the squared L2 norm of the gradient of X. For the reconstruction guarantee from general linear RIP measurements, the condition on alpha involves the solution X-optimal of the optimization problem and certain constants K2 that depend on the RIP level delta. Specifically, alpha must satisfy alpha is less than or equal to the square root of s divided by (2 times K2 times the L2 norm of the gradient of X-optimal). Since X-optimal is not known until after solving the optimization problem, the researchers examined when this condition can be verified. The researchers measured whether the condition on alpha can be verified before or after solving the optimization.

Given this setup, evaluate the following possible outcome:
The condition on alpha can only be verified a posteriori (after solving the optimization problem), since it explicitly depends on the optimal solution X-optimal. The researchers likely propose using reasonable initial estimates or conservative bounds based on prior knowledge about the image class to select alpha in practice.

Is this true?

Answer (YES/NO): NO